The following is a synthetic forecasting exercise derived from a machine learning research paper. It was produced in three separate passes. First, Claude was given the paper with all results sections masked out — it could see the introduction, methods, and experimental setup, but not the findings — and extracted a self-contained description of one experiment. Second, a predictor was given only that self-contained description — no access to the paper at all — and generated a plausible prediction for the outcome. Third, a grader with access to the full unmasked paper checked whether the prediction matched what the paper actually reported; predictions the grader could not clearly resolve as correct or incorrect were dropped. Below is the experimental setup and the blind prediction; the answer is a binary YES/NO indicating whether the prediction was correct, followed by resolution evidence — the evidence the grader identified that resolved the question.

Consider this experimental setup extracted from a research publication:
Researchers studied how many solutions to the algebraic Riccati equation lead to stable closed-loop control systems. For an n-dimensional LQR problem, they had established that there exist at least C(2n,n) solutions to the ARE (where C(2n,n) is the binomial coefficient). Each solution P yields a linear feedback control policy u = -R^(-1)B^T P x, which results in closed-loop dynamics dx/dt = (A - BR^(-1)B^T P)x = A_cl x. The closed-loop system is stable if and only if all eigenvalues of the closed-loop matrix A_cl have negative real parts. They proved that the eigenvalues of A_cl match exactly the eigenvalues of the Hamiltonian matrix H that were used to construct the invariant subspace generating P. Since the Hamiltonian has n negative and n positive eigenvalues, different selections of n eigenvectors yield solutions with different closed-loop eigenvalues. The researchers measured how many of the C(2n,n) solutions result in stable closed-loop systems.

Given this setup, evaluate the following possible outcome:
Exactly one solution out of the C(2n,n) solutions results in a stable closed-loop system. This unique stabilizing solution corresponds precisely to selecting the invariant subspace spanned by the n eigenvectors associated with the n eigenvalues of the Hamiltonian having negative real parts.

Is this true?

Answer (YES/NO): YES